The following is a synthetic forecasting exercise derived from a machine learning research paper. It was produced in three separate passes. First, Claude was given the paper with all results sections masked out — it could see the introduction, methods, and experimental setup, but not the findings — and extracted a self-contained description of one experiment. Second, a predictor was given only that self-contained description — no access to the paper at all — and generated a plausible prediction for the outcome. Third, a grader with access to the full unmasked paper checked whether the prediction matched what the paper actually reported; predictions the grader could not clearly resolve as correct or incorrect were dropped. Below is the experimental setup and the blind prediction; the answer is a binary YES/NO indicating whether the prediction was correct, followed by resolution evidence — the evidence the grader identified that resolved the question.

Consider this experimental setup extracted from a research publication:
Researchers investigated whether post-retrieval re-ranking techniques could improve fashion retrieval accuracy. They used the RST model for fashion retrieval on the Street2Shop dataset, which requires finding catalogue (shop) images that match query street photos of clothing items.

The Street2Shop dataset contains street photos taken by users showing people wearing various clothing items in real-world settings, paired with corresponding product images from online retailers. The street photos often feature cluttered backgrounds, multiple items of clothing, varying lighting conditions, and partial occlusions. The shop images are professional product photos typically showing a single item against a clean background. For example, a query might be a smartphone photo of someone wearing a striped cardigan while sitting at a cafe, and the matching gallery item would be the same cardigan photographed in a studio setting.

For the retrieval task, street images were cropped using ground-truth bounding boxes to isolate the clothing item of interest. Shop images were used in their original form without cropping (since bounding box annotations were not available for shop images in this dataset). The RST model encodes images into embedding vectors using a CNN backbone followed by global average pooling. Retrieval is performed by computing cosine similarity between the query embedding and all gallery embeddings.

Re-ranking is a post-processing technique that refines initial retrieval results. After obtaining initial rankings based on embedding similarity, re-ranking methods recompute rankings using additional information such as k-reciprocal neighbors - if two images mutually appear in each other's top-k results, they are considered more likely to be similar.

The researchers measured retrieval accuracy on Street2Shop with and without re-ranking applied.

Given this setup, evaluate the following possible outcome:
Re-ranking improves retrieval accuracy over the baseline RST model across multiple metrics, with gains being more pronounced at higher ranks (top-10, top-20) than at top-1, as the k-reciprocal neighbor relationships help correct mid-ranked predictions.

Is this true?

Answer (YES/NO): NO